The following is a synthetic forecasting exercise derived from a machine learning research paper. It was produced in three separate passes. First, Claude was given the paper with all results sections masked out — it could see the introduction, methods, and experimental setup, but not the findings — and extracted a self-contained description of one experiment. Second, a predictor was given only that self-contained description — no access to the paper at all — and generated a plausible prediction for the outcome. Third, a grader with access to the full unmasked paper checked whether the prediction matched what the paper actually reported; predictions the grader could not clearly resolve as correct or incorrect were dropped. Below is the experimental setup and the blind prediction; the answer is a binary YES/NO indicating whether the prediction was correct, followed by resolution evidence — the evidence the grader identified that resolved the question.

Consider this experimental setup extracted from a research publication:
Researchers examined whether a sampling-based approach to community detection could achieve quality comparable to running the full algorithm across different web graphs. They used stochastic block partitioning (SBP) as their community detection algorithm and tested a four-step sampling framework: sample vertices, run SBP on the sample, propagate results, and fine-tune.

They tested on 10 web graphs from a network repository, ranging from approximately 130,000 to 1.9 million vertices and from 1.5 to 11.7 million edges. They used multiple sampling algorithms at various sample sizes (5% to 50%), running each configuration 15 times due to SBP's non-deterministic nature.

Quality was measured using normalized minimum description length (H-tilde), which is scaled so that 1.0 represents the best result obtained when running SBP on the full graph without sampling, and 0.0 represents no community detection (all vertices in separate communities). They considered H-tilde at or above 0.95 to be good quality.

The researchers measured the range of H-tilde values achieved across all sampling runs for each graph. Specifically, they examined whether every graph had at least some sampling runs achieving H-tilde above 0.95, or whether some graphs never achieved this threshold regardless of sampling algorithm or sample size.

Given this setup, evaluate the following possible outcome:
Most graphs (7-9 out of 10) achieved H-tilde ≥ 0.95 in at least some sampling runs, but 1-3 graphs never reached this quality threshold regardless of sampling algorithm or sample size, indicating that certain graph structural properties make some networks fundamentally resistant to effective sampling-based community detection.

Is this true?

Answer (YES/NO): NO